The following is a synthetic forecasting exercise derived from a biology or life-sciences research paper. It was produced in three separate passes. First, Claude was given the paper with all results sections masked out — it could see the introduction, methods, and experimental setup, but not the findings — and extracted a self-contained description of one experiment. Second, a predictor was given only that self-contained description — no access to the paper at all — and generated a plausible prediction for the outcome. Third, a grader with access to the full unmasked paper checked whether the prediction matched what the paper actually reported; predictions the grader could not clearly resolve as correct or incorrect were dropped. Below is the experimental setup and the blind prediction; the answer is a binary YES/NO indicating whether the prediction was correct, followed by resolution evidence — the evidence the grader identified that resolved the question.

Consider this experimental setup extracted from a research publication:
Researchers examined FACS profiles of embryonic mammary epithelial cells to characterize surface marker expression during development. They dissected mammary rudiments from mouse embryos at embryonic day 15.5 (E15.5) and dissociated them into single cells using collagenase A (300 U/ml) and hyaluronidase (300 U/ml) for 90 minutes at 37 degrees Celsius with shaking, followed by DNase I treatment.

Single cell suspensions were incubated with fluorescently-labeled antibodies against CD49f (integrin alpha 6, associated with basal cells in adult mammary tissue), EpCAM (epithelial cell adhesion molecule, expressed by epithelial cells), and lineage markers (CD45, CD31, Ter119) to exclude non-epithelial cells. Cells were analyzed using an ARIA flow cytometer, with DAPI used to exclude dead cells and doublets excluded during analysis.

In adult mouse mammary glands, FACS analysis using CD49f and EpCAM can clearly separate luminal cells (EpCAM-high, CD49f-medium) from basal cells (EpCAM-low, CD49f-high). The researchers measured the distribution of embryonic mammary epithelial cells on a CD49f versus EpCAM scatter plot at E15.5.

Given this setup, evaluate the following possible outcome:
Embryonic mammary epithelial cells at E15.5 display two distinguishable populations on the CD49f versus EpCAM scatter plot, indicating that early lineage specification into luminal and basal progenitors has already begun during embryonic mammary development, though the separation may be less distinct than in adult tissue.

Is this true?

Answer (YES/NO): NO